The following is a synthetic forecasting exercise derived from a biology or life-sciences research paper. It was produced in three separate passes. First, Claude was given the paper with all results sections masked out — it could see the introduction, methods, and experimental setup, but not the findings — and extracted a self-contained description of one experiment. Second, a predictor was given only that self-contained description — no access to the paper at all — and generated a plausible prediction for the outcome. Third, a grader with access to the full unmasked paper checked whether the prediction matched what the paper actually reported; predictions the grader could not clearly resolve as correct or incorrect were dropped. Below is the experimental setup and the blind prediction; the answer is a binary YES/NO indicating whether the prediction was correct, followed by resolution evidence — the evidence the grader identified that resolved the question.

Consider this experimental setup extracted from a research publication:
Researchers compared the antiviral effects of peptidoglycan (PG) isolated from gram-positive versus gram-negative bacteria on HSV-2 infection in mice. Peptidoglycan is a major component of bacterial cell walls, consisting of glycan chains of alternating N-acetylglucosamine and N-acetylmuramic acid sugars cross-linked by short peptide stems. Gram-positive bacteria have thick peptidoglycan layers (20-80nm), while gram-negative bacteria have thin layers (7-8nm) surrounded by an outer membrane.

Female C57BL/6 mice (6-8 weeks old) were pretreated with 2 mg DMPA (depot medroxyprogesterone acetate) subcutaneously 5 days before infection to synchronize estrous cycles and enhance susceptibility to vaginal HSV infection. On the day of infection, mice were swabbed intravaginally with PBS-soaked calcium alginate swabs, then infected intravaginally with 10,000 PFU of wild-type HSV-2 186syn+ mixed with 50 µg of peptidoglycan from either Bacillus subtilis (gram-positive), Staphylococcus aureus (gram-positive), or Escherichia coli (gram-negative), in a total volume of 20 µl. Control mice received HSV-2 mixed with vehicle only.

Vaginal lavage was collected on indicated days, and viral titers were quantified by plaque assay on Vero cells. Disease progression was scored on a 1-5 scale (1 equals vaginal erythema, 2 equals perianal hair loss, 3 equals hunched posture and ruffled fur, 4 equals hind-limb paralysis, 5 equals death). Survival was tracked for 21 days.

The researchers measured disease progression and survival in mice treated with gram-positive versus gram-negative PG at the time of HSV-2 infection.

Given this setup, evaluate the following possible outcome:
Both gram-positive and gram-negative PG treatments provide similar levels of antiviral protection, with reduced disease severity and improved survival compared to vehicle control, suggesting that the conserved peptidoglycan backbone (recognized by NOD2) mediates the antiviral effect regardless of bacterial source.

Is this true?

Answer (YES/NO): NO